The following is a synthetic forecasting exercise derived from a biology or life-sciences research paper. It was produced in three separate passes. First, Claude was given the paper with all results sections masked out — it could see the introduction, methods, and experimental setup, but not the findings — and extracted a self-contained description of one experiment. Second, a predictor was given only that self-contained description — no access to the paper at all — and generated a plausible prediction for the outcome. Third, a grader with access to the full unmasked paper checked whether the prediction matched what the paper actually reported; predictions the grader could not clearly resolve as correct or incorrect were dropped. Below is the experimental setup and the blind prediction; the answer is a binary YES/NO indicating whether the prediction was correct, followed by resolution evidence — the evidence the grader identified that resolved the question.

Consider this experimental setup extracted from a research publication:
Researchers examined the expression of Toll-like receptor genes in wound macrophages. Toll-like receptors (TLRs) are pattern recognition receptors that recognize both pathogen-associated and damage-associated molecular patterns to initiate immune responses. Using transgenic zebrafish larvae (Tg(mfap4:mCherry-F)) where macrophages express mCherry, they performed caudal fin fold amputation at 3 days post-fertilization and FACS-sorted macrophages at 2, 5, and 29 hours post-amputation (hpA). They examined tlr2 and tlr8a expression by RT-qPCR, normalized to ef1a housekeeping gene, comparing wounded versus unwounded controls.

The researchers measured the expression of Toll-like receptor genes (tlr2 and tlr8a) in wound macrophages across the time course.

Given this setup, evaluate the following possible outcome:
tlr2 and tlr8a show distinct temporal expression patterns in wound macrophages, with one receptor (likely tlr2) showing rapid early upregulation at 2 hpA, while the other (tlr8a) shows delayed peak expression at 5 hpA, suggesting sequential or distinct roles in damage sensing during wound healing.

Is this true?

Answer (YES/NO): NO